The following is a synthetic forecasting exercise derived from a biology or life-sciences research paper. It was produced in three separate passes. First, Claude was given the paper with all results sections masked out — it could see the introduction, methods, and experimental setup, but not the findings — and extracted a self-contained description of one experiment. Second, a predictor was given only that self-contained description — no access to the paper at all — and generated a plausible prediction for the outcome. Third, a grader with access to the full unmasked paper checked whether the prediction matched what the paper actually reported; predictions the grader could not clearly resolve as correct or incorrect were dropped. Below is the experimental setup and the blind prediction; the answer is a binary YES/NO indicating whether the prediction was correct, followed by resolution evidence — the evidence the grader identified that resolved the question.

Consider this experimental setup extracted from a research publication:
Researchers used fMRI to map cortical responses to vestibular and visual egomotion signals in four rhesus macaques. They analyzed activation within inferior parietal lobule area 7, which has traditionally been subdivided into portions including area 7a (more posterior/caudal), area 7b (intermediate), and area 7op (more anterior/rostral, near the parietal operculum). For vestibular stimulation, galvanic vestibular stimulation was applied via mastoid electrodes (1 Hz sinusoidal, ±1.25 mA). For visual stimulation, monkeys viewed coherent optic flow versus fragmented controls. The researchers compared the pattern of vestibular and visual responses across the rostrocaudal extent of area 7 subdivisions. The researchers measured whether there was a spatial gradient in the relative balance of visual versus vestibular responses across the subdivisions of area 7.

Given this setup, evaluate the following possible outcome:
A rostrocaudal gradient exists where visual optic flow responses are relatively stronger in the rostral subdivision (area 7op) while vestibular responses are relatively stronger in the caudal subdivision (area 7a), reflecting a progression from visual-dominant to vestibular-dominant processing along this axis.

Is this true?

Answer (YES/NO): NO